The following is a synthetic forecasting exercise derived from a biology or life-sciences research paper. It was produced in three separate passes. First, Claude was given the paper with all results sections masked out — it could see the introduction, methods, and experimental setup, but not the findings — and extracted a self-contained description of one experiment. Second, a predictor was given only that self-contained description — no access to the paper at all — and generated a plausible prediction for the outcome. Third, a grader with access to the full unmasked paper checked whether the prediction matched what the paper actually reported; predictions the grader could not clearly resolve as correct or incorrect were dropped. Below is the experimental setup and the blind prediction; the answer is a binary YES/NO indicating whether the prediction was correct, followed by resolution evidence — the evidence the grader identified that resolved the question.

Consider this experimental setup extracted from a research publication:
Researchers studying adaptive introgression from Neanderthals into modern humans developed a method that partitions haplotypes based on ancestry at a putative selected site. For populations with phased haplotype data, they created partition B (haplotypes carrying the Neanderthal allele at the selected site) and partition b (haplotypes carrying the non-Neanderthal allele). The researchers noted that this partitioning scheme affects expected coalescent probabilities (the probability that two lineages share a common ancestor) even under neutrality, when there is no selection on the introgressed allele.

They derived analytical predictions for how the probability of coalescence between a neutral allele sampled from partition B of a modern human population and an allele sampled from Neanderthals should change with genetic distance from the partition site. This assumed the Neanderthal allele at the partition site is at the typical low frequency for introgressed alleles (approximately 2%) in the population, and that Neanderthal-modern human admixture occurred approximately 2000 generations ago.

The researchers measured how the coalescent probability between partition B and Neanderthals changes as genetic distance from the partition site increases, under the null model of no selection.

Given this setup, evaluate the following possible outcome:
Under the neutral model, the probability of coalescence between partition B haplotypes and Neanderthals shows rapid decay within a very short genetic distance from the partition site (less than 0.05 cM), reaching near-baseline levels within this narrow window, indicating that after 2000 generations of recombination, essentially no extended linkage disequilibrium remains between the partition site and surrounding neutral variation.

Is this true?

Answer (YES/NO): NO